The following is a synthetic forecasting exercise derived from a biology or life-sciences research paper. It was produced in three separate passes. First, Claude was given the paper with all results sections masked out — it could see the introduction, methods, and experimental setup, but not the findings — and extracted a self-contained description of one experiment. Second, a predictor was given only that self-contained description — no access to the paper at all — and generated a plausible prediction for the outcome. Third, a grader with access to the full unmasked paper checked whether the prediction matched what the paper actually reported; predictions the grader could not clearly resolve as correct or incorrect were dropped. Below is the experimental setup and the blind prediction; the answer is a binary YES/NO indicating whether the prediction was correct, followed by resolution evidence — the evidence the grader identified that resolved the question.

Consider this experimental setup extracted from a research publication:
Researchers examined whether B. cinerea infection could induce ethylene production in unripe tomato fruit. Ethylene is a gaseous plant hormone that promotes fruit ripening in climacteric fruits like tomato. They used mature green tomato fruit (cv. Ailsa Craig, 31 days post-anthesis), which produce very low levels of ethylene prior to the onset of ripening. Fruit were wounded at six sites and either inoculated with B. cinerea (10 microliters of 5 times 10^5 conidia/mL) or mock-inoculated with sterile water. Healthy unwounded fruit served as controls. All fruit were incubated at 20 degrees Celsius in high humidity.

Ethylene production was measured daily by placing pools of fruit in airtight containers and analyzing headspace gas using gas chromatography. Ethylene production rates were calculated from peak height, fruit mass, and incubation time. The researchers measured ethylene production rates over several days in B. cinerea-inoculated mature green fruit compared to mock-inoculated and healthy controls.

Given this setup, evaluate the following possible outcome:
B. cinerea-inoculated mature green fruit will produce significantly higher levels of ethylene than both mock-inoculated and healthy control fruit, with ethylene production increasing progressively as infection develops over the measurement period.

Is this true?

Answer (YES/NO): NO